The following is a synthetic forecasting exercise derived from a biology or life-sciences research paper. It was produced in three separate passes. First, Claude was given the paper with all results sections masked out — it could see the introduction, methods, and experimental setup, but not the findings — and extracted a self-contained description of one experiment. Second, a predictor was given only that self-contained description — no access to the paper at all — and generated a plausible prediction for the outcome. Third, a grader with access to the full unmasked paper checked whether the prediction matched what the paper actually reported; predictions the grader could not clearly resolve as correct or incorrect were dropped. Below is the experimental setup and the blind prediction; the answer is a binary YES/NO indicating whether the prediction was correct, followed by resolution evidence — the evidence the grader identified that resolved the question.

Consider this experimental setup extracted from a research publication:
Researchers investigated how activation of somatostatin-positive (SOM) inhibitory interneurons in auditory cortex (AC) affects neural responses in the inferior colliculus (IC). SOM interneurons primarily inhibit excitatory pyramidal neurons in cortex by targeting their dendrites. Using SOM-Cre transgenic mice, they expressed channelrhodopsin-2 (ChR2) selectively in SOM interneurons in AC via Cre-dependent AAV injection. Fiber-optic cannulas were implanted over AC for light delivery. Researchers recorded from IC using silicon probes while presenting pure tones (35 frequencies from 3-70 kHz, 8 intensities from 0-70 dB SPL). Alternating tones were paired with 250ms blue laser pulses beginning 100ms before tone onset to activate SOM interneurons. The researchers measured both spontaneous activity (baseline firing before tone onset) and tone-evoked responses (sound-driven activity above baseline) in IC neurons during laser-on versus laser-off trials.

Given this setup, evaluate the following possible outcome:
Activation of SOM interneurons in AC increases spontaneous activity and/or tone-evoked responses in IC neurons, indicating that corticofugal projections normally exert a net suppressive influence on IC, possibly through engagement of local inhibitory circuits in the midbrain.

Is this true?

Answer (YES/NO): NO